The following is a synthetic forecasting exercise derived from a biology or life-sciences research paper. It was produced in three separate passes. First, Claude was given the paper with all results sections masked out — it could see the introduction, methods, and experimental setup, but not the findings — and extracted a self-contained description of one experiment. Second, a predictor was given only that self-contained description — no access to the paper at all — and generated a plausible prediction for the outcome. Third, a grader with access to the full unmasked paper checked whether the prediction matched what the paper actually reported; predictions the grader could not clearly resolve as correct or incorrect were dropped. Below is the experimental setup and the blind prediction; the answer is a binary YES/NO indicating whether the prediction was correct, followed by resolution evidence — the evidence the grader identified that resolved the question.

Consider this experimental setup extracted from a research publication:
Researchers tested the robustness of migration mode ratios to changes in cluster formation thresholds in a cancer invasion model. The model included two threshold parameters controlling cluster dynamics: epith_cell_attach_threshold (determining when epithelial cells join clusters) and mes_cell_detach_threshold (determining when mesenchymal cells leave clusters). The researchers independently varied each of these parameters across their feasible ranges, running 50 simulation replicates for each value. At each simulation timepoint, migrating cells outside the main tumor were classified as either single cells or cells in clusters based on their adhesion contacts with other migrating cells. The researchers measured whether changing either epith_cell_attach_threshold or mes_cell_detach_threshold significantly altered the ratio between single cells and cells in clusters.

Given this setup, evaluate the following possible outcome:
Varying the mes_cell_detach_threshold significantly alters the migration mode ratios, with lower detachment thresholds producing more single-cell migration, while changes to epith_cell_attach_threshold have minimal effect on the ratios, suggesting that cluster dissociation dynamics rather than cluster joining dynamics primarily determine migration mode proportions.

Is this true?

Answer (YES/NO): NO